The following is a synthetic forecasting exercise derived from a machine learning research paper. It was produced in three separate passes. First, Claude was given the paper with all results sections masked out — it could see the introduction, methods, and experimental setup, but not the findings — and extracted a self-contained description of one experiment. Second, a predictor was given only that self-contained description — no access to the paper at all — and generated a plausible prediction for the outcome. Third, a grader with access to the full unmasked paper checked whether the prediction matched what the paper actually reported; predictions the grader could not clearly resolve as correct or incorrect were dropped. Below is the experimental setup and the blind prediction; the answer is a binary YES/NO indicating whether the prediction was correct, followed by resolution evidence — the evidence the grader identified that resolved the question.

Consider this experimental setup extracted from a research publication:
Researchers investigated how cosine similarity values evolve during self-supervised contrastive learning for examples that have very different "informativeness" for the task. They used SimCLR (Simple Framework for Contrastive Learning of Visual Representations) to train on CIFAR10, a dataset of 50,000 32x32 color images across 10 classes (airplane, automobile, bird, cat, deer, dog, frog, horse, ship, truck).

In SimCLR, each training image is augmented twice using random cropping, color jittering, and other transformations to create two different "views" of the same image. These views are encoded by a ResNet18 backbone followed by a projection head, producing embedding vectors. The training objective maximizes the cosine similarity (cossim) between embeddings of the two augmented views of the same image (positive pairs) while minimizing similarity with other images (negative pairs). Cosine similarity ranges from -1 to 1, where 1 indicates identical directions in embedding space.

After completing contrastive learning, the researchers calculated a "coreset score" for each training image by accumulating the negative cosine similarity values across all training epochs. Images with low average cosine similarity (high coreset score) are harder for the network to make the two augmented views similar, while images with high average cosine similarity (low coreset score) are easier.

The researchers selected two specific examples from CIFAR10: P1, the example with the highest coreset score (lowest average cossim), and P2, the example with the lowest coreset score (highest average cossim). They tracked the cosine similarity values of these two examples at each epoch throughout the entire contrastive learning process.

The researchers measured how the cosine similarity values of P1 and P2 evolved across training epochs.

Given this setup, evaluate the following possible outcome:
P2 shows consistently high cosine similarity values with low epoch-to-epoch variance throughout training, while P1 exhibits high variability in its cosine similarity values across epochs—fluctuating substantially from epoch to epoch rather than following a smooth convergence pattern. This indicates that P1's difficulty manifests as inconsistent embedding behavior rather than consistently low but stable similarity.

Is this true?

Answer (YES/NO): NO